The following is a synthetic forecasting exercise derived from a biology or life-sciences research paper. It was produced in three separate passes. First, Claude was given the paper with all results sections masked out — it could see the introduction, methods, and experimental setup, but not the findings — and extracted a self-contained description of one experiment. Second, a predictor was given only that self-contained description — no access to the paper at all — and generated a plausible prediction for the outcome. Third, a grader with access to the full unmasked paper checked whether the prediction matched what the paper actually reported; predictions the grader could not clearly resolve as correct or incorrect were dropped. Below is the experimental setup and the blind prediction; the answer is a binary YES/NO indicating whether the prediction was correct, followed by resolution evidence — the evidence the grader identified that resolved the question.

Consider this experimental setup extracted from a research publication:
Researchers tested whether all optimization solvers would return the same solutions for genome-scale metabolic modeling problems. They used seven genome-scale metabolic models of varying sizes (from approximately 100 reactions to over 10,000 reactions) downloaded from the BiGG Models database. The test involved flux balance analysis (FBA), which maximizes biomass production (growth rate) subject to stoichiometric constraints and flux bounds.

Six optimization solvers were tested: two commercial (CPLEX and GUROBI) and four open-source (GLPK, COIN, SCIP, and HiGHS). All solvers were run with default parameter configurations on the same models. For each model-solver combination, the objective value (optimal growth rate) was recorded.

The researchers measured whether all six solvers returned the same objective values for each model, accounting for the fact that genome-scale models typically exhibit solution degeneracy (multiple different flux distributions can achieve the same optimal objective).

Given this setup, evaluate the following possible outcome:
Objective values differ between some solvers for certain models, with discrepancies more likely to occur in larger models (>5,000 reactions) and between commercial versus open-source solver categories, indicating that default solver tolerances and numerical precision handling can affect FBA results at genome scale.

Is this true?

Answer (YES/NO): NO